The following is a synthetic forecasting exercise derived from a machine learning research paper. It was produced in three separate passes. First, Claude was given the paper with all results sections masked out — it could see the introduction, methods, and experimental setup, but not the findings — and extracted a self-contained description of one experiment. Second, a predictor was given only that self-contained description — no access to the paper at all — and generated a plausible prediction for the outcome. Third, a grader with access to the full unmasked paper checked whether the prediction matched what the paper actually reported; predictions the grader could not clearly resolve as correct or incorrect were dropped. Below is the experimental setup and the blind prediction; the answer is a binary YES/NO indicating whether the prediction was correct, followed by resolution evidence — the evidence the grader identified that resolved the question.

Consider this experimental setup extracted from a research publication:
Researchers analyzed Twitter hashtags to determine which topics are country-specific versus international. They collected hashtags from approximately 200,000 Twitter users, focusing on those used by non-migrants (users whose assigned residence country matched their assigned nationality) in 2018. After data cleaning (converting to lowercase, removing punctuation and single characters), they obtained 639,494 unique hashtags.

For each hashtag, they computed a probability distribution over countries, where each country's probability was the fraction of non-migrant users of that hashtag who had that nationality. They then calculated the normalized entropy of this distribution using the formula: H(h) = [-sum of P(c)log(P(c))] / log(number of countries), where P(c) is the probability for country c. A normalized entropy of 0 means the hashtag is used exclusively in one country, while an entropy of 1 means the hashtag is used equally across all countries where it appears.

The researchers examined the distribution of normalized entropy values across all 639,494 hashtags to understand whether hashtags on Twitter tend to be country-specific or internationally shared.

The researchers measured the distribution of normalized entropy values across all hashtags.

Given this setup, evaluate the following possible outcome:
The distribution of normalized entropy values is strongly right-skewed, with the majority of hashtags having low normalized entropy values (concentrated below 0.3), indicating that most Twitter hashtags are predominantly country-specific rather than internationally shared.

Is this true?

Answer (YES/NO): YES